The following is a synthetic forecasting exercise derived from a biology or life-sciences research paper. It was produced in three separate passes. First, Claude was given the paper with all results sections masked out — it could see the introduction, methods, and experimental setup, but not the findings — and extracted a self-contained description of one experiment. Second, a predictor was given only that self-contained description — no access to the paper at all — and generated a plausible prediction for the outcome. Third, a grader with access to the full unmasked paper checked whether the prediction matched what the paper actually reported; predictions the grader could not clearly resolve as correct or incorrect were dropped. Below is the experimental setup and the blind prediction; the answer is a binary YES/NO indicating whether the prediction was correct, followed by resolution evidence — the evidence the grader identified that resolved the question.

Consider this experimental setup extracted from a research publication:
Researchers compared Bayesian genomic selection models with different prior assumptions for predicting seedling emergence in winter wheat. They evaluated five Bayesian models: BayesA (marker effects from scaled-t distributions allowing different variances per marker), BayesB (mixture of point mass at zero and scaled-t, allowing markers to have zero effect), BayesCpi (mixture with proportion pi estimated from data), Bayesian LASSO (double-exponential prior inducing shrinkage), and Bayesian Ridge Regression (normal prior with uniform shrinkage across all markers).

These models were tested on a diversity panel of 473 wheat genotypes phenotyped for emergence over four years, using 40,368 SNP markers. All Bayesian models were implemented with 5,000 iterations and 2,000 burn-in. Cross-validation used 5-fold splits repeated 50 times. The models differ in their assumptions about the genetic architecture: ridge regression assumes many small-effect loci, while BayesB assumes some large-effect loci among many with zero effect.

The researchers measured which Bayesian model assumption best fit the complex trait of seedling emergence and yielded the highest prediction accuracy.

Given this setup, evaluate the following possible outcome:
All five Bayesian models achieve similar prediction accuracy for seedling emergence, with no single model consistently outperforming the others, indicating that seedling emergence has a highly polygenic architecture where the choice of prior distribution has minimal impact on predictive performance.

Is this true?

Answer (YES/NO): YES